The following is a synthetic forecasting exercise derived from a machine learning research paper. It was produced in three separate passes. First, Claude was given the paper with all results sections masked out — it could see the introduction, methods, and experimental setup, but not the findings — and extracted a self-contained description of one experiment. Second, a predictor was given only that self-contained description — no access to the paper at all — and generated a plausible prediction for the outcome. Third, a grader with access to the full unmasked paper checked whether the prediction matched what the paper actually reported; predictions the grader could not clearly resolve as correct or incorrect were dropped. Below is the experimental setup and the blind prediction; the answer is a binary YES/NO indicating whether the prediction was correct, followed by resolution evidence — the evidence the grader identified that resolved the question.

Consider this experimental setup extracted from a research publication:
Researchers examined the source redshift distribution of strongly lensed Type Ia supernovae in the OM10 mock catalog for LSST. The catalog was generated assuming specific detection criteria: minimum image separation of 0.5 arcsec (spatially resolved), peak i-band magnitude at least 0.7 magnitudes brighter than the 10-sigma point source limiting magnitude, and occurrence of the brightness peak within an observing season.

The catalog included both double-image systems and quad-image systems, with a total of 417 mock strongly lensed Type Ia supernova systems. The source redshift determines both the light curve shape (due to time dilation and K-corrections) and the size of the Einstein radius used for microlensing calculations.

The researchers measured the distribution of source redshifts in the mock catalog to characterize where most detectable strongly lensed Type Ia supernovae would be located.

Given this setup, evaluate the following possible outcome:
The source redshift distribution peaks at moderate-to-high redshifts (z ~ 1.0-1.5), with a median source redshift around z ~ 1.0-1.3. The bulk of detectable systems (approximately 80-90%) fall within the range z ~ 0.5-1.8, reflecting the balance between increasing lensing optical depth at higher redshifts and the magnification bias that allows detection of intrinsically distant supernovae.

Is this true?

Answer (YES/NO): NO